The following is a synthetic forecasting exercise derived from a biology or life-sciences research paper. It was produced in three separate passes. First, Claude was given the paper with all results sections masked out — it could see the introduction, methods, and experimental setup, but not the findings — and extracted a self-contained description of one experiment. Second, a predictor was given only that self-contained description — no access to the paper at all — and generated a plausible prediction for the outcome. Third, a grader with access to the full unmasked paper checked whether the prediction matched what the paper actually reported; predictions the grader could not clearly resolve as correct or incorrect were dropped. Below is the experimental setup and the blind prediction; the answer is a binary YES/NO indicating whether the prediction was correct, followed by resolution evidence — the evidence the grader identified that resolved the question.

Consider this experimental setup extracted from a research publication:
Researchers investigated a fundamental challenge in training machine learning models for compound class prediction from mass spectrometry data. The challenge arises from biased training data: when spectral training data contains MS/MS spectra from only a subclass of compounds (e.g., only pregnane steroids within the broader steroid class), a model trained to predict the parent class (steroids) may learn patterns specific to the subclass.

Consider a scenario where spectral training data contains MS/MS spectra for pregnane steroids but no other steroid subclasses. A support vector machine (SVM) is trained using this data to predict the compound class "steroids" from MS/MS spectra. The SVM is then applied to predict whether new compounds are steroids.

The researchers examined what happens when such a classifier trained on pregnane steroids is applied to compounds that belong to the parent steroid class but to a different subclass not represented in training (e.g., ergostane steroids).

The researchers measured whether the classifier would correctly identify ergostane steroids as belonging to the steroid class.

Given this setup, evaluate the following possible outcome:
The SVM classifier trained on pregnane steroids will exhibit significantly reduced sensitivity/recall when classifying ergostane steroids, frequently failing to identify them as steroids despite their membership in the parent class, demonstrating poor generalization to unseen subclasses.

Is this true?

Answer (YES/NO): YES